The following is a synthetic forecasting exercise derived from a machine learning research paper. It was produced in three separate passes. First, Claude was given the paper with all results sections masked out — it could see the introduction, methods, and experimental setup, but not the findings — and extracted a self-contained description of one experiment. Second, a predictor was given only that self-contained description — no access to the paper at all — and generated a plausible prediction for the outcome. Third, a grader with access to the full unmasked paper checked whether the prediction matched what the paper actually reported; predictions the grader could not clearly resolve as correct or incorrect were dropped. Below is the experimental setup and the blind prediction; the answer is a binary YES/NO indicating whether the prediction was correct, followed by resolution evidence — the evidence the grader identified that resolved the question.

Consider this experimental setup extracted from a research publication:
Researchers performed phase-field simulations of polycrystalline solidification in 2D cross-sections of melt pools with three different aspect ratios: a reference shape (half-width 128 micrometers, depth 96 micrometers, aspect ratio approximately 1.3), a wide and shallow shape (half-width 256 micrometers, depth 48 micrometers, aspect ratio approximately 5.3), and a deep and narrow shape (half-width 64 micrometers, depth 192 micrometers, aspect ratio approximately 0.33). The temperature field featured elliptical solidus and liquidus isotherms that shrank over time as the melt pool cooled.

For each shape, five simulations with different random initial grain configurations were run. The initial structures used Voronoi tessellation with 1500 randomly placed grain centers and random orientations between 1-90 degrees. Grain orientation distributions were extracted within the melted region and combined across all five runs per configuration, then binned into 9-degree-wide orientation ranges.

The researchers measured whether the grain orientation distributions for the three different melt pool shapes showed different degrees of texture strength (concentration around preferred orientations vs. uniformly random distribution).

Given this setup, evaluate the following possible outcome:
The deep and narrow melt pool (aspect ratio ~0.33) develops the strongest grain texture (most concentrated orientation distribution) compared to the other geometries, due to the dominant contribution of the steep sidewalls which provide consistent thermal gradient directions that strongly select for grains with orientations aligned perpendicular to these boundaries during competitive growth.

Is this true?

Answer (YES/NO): NO